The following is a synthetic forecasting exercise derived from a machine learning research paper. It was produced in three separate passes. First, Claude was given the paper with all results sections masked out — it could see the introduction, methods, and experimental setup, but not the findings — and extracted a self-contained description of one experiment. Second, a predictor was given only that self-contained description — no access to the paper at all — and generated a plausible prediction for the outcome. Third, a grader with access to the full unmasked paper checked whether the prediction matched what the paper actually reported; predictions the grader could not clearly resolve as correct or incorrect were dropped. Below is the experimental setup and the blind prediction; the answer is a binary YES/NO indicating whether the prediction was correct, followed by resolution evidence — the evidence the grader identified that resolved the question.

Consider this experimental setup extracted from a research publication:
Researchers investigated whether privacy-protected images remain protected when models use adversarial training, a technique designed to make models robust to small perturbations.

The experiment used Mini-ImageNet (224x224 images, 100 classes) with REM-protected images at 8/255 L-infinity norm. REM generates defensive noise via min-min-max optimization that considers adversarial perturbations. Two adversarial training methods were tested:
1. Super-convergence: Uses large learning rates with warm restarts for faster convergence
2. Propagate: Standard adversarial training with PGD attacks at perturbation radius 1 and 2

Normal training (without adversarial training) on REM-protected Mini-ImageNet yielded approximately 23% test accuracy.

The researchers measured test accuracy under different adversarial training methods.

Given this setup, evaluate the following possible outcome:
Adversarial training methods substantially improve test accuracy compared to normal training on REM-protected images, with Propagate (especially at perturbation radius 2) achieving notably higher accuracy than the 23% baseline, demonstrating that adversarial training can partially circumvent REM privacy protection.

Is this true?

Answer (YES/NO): NO